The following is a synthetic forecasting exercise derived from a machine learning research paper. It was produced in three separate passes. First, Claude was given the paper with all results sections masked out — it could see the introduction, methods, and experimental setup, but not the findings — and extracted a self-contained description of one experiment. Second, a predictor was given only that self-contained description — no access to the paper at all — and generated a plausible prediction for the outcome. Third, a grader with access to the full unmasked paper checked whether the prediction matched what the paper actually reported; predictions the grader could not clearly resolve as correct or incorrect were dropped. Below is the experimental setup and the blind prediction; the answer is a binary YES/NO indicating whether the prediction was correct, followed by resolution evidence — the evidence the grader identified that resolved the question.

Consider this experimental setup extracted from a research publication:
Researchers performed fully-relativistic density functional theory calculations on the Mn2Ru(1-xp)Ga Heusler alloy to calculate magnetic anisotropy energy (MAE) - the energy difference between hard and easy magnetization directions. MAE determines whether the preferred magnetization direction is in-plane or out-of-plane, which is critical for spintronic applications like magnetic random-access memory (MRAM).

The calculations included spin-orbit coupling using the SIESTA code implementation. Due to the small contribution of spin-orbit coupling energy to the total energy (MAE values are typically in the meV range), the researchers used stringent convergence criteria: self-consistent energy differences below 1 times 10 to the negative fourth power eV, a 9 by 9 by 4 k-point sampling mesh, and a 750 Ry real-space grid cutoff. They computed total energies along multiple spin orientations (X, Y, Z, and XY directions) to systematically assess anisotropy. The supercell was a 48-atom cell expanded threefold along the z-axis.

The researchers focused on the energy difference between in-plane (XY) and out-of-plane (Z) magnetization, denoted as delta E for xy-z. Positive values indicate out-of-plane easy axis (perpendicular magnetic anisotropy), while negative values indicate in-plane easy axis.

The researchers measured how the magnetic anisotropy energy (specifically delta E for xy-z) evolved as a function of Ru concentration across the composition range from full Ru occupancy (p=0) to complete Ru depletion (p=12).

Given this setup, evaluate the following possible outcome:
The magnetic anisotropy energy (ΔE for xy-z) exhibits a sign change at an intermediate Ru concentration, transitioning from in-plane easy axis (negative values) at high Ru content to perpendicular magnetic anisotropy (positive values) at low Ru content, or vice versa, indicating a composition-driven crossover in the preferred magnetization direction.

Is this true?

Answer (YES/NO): NO